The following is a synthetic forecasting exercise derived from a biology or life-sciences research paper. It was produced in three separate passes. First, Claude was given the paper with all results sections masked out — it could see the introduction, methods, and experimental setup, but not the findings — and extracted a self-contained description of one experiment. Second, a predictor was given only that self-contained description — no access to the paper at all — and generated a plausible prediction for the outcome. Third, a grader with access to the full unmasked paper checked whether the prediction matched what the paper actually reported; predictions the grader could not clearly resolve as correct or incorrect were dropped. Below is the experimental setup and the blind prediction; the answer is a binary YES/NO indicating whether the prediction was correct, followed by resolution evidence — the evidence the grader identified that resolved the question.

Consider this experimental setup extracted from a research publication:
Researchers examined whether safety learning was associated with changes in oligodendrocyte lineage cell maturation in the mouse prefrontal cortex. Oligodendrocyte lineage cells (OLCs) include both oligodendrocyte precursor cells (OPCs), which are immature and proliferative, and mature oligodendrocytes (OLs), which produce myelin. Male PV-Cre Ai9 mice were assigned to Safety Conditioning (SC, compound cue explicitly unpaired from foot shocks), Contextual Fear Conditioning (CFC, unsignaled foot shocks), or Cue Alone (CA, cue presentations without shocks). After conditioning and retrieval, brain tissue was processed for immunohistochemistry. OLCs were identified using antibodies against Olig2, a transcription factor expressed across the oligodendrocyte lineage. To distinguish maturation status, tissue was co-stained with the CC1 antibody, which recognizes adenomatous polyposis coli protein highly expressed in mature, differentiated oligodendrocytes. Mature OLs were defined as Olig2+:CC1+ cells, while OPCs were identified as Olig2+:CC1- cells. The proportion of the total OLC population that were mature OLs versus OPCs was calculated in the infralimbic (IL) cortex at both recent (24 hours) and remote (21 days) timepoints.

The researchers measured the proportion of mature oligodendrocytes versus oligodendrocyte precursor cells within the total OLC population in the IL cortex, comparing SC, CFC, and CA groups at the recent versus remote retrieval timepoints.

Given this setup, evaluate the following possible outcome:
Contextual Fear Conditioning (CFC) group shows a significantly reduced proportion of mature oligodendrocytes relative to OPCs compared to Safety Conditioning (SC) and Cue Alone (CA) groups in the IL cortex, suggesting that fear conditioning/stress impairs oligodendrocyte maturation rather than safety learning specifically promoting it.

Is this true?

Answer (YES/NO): NO